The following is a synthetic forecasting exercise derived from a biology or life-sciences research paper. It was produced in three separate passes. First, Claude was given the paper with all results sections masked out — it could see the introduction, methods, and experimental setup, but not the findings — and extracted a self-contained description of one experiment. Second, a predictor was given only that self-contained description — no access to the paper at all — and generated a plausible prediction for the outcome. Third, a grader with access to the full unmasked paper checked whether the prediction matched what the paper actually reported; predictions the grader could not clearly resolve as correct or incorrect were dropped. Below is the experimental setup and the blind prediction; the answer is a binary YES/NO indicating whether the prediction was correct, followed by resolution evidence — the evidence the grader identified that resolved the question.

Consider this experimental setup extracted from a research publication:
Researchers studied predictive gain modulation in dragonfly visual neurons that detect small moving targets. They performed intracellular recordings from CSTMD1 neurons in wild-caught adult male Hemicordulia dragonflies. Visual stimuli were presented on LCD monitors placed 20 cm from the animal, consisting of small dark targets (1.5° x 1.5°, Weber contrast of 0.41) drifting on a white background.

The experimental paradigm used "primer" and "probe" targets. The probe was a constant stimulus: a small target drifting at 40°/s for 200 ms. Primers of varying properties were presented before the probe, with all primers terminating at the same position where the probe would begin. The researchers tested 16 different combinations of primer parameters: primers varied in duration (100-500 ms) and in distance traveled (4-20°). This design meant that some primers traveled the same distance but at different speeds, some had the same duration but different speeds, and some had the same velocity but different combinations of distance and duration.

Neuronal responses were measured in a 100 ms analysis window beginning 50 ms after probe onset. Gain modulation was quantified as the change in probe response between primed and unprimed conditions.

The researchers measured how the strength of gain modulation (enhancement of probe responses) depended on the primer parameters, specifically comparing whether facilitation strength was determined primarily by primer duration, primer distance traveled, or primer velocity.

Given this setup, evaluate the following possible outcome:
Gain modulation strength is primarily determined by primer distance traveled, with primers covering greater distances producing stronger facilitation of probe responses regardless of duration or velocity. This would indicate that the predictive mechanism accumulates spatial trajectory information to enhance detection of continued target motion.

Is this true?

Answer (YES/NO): NO